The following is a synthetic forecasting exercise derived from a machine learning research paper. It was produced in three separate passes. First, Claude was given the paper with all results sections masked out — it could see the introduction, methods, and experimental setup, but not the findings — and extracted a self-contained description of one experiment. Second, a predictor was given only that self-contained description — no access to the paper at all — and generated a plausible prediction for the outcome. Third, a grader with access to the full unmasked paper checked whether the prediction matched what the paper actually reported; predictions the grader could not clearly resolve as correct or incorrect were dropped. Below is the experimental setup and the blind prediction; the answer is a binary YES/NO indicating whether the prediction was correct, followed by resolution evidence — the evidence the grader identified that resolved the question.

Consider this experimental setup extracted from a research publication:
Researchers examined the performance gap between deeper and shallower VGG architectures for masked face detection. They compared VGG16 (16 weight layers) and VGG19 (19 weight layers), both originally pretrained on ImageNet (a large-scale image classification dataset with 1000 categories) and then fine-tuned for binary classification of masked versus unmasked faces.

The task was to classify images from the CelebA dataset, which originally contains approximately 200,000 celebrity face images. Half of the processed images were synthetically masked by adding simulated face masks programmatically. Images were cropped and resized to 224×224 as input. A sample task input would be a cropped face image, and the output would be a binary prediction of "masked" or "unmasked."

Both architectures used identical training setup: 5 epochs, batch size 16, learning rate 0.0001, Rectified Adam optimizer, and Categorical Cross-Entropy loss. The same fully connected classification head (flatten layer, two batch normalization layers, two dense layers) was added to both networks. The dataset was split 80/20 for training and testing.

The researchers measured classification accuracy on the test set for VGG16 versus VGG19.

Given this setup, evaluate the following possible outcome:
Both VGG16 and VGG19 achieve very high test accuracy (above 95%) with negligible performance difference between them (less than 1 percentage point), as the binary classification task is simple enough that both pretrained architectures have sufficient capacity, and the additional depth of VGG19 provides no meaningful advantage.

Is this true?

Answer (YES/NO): YES